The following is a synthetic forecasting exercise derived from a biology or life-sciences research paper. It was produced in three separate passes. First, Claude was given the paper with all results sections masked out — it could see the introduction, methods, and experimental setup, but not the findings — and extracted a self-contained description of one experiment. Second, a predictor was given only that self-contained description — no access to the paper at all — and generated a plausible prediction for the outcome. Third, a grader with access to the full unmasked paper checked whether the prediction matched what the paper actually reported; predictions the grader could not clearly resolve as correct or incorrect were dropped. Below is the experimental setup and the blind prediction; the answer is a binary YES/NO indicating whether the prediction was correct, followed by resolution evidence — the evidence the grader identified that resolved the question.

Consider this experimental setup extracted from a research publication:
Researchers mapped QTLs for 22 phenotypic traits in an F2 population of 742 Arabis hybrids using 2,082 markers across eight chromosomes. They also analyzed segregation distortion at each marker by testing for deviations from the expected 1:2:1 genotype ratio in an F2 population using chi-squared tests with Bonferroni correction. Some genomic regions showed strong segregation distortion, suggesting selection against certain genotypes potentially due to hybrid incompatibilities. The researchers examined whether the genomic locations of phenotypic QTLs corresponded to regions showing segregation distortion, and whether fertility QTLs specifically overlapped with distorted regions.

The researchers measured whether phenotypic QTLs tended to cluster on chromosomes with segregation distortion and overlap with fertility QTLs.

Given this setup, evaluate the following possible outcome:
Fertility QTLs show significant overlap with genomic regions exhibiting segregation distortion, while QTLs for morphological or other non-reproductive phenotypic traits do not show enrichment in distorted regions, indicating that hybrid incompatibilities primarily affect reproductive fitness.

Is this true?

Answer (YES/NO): NO